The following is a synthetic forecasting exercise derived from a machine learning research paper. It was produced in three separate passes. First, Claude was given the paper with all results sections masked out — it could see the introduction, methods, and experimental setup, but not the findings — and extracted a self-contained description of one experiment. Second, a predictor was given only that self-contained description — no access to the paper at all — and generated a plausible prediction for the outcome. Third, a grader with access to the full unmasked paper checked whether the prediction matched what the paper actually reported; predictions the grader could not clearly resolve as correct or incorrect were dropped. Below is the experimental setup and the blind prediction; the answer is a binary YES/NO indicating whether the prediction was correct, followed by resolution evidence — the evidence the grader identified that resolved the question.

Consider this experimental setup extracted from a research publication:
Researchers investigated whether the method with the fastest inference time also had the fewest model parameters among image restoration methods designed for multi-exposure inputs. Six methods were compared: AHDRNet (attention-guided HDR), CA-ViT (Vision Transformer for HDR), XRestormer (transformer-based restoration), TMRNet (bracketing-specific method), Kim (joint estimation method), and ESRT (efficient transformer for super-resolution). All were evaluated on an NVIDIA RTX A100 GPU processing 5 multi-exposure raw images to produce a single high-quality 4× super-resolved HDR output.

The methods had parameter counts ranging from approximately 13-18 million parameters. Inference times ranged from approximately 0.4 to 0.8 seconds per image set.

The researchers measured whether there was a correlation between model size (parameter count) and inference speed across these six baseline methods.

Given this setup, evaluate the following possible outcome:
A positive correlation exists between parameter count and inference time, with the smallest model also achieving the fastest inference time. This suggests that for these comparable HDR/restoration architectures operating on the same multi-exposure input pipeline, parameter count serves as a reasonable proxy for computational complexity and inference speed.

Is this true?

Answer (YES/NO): YES